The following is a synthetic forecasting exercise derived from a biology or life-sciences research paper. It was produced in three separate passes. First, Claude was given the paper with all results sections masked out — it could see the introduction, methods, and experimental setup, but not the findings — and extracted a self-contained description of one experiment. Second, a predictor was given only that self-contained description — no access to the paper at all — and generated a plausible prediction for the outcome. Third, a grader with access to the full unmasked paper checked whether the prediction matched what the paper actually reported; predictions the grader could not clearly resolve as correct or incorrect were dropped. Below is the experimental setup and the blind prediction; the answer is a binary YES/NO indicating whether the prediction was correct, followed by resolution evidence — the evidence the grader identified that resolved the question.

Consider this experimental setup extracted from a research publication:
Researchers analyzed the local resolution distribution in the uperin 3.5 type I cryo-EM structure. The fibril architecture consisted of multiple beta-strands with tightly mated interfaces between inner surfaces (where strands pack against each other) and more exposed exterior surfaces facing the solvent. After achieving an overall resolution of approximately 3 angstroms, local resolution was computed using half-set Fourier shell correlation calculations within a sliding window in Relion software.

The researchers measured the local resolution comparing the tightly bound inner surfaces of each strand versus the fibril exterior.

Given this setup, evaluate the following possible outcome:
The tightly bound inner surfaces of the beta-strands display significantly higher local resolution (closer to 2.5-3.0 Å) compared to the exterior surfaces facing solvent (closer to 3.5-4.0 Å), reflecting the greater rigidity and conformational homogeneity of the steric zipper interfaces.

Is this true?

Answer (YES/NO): NO